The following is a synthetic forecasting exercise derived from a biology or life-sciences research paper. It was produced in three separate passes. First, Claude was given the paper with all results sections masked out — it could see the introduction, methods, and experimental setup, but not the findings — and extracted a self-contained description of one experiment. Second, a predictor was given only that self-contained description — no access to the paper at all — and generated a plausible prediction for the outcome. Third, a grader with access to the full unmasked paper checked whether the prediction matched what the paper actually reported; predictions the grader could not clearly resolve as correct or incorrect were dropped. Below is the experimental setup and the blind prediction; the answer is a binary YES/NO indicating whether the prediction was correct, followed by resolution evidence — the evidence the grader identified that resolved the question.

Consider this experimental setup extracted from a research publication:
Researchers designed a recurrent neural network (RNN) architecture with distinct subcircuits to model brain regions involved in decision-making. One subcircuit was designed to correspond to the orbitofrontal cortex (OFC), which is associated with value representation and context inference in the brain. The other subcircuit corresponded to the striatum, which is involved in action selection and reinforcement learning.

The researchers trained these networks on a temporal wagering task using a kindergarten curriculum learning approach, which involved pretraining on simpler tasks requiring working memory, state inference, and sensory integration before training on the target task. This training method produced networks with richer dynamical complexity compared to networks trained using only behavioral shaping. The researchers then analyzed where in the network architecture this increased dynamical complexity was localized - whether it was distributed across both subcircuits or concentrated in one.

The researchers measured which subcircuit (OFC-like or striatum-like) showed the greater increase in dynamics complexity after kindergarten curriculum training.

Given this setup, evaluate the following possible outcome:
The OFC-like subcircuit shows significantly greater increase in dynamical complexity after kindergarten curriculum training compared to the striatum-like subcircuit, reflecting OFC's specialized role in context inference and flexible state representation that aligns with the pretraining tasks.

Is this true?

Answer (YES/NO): YES